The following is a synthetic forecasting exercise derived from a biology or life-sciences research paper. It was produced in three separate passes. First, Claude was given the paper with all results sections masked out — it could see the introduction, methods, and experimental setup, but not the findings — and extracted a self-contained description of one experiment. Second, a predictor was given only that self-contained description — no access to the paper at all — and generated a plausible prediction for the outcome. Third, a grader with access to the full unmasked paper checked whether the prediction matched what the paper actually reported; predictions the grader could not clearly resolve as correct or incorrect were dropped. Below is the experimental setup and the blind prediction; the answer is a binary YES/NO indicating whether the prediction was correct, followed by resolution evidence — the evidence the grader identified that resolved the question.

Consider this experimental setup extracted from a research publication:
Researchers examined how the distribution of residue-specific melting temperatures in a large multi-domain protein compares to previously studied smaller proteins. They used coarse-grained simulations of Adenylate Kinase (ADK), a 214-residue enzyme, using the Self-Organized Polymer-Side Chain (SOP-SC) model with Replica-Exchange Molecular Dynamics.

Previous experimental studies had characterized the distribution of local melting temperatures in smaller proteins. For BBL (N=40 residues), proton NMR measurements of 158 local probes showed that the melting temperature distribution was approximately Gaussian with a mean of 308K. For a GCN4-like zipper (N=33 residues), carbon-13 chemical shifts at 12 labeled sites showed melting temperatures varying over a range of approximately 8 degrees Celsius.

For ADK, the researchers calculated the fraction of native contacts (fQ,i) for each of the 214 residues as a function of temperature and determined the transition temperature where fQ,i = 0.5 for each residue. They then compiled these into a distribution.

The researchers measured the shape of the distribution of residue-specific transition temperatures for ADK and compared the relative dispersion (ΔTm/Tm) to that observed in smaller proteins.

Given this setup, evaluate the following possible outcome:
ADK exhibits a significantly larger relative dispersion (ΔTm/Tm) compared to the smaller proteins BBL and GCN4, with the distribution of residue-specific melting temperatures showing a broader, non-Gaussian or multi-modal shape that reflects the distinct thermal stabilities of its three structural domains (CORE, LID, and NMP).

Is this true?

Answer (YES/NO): NO